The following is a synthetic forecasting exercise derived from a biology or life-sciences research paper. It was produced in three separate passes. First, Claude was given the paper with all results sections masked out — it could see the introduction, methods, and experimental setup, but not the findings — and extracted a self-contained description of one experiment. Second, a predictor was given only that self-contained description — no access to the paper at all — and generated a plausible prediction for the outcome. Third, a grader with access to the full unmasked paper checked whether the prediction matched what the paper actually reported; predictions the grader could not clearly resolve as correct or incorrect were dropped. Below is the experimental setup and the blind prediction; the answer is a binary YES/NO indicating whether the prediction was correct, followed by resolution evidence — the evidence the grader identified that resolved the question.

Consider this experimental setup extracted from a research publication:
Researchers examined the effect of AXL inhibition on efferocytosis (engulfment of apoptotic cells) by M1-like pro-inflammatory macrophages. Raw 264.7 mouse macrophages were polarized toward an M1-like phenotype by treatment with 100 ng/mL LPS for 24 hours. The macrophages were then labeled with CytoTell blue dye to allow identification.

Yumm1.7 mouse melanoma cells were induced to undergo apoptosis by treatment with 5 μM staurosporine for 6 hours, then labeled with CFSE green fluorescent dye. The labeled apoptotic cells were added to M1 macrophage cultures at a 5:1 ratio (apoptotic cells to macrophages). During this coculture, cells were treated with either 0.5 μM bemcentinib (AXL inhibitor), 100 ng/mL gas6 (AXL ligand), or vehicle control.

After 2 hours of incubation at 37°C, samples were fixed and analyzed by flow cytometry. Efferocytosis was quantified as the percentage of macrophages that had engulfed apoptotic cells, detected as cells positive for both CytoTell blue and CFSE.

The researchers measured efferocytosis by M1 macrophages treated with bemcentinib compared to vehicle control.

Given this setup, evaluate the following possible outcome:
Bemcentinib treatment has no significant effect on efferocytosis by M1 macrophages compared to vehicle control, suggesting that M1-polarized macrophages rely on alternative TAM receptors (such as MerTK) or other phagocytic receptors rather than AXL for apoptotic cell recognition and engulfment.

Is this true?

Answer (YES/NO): YES